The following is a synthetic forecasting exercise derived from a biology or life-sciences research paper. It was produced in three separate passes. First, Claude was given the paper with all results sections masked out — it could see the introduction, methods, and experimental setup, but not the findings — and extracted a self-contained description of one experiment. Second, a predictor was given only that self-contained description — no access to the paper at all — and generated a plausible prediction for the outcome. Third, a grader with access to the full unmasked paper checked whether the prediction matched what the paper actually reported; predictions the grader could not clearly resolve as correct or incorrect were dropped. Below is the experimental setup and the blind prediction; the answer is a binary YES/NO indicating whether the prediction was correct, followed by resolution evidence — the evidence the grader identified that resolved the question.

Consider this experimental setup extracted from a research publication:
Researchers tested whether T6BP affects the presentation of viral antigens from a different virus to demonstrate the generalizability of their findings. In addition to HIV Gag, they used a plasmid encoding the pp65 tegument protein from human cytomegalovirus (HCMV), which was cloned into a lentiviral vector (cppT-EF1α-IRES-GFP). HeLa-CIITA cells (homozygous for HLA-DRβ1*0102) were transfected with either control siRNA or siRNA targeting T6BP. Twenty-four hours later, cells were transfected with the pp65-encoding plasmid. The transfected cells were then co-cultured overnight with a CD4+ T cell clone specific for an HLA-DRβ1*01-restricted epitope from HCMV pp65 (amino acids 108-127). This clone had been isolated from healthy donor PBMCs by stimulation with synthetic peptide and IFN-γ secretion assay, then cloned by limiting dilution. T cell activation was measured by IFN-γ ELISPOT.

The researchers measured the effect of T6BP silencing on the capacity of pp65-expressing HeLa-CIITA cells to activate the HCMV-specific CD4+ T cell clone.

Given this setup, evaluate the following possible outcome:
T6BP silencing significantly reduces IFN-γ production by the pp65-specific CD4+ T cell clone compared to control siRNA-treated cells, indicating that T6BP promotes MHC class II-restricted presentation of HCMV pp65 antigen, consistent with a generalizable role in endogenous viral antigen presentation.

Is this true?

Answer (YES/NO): YES